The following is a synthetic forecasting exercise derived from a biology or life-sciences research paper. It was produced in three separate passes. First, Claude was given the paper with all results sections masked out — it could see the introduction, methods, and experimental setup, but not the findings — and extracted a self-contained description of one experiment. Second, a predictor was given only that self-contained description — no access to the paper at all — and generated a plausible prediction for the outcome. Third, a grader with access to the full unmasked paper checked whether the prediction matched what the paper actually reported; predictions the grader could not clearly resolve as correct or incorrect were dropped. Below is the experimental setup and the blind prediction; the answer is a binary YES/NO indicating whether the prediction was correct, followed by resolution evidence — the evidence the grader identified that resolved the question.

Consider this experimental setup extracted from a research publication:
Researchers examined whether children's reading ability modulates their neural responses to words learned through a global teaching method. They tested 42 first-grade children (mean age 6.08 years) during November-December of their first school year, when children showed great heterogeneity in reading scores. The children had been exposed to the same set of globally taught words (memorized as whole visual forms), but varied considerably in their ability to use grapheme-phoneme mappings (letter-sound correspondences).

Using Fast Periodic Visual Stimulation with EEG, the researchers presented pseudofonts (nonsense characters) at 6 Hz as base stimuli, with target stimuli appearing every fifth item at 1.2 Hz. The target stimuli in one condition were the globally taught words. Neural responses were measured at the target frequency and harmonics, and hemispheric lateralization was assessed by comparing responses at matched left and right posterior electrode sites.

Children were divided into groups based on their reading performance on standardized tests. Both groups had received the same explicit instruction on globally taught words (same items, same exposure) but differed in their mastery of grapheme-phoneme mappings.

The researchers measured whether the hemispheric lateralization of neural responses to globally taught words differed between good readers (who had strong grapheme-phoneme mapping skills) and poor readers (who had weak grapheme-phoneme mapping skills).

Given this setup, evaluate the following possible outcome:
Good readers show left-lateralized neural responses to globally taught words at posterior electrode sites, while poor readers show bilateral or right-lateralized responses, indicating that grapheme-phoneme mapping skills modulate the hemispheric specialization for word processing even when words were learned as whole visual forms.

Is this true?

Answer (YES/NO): YES